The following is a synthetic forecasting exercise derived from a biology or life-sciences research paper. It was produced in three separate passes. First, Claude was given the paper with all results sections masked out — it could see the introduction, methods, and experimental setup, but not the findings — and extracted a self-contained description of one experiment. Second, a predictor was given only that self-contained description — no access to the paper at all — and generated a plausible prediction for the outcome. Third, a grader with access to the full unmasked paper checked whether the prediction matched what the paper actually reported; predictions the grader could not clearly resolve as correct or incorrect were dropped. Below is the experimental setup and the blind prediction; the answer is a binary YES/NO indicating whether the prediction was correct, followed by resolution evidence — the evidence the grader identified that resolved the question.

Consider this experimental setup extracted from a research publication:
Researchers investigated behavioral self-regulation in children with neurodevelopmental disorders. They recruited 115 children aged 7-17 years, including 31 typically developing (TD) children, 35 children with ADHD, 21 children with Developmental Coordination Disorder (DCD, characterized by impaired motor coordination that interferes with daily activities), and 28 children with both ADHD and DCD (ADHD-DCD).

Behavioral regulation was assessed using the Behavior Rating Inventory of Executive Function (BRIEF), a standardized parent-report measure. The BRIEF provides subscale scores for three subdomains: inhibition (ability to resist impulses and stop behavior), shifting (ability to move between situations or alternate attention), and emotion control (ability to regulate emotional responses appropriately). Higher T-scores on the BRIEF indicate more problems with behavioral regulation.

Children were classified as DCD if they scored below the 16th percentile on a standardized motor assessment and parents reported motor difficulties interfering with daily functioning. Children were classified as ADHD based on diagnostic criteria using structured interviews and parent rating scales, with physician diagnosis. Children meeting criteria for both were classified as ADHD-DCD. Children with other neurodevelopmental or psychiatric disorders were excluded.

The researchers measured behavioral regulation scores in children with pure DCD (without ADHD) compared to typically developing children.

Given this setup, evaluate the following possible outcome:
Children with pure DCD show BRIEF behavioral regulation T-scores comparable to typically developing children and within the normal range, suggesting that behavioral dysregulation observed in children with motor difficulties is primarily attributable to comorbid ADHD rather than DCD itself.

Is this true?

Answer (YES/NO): YES